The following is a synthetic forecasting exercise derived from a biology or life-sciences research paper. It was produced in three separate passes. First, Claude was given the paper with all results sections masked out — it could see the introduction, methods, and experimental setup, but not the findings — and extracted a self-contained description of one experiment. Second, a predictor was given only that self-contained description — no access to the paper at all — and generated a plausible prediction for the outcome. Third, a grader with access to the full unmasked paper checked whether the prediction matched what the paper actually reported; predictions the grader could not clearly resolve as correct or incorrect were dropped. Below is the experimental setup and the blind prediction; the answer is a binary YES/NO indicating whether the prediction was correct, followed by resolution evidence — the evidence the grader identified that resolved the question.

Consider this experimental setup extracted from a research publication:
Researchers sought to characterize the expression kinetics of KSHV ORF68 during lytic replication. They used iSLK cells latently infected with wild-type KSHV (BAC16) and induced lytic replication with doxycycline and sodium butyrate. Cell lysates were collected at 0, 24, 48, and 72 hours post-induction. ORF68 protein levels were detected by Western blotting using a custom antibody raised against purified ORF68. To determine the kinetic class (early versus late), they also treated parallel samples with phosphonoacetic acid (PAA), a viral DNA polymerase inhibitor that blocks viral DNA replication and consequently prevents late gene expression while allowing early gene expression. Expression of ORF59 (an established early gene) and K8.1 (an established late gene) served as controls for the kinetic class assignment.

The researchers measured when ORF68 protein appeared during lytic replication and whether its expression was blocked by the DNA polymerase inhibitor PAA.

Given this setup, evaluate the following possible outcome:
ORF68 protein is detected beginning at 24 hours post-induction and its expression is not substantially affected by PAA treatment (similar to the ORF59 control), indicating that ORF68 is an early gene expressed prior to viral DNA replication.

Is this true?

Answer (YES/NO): NO